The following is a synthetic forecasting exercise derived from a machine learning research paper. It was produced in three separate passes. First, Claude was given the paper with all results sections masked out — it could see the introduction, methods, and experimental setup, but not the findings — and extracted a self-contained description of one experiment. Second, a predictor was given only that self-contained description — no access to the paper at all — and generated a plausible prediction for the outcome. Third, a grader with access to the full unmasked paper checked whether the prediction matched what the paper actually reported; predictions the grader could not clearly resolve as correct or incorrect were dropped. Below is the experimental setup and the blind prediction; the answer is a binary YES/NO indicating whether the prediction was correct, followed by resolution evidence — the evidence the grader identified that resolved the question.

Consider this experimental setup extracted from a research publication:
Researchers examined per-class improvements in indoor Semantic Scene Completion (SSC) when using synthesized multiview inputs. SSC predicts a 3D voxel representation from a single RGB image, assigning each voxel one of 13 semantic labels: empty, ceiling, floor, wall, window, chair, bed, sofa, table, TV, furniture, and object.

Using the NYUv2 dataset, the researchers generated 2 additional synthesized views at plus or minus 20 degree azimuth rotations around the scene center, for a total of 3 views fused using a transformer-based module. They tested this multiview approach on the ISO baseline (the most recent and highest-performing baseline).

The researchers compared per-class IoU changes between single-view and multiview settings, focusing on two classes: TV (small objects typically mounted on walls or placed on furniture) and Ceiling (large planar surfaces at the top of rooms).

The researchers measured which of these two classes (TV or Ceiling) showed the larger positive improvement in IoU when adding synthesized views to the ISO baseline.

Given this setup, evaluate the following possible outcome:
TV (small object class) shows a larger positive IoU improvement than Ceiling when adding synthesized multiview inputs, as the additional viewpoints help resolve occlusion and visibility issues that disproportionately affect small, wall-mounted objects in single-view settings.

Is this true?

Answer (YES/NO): YES